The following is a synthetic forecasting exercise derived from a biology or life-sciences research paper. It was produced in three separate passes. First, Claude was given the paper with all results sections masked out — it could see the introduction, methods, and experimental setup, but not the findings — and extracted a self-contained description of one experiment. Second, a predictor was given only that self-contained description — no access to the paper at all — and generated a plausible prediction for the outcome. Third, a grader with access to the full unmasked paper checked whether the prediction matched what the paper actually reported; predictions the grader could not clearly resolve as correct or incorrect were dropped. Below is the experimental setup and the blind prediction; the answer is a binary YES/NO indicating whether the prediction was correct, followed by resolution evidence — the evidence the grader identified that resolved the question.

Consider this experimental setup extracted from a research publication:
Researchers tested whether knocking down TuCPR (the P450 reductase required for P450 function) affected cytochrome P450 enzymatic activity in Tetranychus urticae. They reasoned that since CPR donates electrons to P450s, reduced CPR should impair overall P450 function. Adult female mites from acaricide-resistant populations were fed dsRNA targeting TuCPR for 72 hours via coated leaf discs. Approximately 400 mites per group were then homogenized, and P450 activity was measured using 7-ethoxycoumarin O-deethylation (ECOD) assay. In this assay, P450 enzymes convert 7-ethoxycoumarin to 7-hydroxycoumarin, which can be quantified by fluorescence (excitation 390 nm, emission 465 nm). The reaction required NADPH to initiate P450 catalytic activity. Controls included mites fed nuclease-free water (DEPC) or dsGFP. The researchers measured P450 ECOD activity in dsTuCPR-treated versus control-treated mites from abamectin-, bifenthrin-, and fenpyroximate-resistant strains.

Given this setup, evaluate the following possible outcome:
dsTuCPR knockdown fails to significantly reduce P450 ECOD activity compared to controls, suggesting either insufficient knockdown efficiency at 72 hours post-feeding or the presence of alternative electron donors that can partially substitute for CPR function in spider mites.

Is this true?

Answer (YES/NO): NO